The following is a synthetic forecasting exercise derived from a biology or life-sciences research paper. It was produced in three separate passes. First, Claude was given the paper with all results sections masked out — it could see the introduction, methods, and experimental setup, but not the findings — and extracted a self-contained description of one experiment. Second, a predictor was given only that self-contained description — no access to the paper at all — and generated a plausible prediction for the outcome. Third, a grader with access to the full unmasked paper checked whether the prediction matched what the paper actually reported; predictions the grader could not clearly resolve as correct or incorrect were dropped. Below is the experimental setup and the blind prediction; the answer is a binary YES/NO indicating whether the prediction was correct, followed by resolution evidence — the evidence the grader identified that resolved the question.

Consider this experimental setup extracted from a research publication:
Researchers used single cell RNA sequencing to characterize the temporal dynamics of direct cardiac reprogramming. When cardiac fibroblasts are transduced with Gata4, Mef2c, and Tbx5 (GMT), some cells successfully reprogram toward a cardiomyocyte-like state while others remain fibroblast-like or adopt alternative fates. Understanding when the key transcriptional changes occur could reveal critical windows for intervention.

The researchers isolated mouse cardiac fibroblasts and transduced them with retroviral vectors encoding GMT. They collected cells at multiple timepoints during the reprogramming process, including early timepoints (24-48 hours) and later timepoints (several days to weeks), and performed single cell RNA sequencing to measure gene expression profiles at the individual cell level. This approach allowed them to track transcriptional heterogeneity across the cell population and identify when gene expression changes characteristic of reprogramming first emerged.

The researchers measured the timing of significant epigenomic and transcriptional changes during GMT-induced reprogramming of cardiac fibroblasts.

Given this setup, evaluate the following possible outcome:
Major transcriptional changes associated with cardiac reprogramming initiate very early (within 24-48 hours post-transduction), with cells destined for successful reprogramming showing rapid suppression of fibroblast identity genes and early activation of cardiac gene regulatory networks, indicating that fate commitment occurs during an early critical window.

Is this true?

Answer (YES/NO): YES